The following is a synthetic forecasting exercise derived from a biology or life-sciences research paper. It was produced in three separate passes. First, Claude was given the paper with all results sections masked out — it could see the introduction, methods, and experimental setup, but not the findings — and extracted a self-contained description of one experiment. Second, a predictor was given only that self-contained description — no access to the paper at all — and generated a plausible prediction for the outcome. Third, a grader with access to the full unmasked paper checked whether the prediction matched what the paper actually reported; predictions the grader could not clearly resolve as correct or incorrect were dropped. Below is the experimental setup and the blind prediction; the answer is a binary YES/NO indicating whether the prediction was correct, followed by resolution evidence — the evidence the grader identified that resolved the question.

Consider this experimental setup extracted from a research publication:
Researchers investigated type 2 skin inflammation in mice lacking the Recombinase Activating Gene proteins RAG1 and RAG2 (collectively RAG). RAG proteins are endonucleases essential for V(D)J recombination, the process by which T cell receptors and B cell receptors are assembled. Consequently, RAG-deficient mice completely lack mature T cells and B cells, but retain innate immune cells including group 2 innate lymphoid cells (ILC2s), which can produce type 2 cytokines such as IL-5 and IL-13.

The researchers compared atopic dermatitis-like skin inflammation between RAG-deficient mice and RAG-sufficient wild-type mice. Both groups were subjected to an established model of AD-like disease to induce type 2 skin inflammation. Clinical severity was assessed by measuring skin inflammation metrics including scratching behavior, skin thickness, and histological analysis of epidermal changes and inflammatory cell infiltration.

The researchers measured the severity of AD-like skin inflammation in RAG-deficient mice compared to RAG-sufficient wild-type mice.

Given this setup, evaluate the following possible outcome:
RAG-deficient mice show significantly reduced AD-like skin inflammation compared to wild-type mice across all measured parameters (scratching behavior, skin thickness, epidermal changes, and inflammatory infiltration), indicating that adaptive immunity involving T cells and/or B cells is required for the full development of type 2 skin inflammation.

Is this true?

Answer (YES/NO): NO